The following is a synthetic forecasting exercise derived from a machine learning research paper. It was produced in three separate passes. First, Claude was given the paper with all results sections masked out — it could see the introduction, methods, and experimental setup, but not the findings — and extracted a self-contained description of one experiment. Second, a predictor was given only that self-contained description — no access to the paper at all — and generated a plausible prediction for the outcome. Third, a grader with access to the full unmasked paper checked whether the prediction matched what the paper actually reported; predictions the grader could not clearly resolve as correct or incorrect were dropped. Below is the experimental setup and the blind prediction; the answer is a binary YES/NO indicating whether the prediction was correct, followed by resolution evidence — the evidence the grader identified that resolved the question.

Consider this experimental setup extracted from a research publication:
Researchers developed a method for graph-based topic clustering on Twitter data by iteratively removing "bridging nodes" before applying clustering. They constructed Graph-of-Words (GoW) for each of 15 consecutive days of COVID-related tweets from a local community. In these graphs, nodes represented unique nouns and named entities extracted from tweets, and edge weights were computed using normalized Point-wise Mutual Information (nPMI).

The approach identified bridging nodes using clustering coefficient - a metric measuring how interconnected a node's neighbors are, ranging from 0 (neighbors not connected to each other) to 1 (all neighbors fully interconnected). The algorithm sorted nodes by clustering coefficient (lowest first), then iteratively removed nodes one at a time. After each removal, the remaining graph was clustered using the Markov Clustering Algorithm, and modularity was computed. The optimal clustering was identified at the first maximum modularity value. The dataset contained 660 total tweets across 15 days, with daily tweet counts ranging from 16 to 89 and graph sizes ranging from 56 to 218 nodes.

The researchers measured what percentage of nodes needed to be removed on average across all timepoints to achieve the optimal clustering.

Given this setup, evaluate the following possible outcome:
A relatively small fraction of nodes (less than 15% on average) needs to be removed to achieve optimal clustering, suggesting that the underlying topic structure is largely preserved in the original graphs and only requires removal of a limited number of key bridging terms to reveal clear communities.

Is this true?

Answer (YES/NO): YES